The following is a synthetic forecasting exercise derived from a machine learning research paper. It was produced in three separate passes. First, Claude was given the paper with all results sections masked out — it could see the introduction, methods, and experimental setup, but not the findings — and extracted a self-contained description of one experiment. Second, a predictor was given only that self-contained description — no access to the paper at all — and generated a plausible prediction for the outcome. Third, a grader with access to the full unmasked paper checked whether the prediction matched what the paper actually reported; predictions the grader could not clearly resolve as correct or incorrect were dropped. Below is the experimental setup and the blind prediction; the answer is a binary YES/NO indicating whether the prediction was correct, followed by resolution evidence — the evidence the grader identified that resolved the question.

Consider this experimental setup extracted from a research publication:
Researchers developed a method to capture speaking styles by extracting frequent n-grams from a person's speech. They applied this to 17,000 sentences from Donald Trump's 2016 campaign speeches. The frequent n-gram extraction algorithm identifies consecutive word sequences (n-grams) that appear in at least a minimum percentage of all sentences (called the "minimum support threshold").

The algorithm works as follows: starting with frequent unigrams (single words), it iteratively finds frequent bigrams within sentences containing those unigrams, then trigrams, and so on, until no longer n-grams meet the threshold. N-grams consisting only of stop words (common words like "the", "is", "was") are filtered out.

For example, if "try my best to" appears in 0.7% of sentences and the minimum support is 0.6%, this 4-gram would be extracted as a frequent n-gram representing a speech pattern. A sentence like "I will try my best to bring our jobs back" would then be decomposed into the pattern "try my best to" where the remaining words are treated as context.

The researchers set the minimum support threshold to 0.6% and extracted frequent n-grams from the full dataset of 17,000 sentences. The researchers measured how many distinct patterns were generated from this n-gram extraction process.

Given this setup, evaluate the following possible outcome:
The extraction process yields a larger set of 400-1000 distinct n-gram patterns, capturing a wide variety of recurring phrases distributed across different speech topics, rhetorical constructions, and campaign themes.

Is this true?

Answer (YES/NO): NO